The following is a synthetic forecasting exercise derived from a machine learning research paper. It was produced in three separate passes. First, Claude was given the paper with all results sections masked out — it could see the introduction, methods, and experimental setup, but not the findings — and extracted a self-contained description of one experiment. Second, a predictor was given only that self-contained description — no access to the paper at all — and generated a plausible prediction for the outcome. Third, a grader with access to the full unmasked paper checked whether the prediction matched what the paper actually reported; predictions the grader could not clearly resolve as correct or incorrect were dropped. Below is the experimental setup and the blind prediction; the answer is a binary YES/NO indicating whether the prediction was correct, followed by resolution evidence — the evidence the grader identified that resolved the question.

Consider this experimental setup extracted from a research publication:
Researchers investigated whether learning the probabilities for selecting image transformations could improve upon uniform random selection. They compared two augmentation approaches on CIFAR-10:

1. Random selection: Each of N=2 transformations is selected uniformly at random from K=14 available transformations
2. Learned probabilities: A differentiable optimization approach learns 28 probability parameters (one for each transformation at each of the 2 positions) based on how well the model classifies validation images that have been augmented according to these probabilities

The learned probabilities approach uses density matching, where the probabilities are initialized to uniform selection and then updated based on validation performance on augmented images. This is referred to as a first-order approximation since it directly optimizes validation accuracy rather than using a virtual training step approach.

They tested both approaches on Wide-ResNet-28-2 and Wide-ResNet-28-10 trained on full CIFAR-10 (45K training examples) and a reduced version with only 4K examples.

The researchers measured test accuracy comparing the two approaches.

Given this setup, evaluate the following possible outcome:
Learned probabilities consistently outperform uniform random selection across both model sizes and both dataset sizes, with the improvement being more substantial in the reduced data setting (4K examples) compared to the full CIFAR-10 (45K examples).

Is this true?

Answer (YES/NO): NO